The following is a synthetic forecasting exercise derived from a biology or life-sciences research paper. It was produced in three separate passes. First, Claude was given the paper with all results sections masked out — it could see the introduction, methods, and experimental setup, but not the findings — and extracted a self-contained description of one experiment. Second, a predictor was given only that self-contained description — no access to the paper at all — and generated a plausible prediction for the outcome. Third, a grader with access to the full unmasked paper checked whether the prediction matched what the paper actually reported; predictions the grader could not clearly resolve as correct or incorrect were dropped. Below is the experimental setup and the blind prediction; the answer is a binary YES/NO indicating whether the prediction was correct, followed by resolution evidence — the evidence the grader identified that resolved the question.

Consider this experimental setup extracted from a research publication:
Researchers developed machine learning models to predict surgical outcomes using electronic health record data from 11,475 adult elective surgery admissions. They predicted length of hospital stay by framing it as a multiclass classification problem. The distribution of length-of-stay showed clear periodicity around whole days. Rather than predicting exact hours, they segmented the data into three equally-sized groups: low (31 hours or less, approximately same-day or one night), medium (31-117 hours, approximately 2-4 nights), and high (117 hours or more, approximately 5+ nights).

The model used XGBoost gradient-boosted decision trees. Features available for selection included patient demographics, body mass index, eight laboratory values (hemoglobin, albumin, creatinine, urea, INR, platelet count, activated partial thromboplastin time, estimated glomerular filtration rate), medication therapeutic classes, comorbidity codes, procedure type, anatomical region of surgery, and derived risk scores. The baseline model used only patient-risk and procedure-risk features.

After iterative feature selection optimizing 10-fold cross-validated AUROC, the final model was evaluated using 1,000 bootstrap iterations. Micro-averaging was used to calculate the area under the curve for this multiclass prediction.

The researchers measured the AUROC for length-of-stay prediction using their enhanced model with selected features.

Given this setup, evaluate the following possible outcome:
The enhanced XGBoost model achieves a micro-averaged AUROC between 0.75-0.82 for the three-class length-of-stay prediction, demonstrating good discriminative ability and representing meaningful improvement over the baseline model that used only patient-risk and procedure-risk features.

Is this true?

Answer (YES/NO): NO